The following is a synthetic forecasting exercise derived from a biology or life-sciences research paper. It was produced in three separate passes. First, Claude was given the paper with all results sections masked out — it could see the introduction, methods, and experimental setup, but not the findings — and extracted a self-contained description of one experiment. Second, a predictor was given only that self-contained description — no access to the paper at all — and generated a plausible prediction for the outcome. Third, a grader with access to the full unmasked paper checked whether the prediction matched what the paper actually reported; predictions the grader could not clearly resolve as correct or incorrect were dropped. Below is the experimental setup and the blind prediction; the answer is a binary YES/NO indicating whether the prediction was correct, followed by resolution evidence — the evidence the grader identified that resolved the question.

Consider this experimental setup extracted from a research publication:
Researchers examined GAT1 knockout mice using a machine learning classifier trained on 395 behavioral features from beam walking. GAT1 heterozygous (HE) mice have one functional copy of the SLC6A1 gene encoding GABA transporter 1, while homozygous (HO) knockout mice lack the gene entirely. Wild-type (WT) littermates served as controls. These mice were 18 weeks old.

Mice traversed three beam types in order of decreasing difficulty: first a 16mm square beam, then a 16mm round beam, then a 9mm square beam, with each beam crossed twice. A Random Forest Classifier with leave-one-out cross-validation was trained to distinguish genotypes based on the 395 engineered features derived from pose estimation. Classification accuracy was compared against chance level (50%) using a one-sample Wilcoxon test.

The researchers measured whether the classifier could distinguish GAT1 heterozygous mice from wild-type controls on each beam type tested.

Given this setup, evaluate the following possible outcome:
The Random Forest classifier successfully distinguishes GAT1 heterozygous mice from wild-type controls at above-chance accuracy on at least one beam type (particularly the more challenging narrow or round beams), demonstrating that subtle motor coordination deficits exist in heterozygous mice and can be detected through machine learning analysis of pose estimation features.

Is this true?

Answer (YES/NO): NO